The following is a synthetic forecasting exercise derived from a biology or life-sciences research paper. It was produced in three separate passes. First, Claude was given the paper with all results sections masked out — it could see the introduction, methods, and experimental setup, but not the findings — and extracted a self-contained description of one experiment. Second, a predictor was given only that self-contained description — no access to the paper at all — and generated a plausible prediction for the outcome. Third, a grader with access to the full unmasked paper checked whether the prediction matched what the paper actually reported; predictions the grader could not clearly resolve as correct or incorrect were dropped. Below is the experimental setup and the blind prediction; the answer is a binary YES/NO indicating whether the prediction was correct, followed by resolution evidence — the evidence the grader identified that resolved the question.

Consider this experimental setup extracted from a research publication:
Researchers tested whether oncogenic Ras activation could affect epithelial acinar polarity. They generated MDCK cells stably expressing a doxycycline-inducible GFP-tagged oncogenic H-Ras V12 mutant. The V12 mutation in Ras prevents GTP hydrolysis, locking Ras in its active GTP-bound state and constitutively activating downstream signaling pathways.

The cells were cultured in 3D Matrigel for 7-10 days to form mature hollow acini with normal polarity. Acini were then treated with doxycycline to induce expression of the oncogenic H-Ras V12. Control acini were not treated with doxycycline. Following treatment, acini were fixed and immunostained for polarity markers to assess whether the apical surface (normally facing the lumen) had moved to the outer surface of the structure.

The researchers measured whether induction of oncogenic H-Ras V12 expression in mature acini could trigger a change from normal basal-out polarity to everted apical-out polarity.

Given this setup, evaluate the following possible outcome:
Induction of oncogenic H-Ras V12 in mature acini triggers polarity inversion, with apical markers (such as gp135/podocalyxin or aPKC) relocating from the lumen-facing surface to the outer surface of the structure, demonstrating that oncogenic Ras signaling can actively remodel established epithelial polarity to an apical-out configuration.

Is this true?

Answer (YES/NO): YES